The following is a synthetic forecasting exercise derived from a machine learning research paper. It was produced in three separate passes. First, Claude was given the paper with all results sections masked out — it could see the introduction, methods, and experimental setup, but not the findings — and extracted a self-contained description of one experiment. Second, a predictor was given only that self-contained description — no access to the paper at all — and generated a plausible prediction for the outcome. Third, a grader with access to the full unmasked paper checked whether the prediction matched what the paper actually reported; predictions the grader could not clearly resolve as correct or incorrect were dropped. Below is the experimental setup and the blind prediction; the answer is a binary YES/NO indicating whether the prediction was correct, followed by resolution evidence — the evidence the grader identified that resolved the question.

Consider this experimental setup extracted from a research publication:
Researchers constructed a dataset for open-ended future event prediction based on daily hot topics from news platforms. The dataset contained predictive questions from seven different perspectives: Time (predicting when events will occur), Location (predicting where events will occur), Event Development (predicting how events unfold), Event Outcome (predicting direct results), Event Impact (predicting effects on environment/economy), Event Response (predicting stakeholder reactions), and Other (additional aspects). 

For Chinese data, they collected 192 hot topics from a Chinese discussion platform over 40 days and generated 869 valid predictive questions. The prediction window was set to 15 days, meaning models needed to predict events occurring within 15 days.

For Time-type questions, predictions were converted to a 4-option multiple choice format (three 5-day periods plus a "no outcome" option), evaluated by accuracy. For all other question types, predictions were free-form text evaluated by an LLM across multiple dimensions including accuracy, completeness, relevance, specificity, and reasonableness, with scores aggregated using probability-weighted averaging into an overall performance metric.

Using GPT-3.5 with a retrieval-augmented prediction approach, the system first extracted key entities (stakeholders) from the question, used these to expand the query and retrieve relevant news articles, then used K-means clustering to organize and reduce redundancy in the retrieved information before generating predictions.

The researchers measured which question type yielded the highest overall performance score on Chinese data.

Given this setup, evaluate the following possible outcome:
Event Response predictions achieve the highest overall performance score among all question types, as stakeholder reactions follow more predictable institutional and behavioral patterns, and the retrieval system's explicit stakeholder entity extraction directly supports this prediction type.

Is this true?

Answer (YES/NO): NO